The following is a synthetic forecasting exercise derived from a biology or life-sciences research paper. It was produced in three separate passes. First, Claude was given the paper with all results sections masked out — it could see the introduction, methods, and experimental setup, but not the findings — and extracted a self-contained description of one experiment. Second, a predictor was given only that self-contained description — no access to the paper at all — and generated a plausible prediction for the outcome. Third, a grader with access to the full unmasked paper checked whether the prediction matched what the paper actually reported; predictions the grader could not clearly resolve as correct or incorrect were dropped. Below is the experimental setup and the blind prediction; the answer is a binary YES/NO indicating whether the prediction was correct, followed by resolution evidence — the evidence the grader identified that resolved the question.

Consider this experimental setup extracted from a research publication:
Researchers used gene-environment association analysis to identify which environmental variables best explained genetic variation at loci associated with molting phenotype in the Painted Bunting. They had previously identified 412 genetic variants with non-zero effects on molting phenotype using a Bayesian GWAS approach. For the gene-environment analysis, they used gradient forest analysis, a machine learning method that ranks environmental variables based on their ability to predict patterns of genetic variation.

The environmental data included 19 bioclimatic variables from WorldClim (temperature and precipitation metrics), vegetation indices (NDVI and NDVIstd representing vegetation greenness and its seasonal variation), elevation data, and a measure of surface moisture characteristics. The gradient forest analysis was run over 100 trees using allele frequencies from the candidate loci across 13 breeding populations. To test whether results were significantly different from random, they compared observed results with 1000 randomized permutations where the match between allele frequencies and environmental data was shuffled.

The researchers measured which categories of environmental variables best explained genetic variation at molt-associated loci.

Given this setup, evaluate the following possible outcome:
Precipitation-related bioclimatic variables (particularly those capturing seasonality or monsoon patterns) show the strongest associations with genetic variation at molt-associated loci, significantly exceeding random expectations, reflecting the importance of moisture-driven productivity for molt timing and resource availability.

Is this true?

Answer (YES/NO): YES